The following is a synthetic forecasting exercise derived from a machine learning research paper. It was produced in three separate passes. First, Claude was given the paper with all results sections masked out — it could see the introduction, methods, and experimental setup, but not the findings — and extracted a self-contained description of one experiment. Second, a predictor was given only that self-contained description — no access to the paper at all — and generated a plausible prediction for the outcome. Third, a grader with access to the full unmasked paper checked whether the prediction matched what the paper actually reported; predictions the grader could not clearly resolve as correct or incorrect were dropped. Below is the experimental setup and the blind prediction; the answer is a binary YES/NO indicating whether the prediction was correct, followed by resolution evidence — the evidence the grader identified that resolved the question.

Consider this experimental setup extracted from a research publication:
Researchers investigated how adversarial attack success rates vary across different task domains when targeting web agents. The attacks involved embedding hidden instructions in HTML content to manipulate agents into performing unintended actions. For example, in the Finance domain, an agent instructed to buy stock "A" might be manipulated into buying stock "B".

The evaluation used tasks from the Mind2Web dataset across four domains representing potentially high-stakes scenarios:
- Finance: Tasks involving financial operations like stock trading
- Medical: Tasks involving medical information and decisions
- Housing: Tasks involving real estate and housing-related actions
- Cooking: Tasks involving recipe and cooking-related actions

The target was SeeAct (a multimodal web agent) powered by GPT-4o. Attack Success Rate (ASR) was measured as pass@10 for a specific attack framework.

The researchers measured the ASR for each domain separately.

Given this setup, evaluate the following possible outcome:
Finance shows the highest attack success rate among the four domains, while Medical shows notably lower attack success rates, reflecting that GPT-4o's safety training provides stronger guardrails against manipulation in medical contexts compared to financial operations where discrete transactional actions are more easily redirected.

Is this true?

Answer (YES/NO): NO